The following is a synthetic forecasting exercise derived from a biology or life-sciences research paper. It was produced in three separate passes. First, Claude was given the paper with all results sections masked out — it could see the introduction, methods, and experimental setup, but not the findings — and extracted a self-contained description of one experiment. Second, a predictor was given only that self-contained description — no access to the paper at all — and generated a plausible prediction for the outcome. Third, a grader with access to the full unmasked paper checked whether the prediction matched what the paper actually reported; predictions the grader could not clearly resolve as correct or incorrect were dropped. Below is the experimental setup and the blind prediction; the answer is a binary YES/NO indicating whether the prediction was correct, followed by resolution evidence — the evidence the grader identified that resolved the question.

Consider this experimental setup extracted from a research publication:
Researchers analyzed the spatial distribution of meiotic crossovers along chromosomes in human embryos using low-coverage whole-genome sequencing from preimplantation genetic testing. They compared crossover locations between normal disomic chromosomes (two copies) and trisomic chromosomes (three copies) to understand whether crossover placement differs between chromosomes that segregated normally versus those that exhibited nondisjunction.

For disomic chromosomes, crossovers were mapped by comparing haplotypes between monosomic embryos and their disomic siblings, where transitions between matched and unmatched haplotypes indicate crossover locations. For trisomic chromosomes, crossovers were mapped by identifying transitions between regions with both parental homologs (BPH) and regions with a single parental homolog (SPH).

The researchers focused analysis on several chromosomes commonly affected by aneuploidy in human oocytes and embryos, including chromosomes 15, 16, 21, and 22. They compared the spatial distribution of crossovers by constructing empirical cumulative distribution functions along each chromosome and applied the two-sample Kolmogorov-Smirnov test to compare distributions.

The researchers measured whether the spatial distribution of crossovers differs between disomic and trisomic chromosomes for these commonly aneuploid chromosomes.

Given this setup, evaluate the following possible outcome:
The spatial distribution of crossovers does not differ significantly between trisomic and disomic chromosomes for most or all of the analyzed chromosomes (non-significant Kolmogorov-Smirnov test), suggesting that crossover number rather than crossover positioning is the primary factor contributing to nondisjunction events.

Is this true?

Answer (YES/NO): NO